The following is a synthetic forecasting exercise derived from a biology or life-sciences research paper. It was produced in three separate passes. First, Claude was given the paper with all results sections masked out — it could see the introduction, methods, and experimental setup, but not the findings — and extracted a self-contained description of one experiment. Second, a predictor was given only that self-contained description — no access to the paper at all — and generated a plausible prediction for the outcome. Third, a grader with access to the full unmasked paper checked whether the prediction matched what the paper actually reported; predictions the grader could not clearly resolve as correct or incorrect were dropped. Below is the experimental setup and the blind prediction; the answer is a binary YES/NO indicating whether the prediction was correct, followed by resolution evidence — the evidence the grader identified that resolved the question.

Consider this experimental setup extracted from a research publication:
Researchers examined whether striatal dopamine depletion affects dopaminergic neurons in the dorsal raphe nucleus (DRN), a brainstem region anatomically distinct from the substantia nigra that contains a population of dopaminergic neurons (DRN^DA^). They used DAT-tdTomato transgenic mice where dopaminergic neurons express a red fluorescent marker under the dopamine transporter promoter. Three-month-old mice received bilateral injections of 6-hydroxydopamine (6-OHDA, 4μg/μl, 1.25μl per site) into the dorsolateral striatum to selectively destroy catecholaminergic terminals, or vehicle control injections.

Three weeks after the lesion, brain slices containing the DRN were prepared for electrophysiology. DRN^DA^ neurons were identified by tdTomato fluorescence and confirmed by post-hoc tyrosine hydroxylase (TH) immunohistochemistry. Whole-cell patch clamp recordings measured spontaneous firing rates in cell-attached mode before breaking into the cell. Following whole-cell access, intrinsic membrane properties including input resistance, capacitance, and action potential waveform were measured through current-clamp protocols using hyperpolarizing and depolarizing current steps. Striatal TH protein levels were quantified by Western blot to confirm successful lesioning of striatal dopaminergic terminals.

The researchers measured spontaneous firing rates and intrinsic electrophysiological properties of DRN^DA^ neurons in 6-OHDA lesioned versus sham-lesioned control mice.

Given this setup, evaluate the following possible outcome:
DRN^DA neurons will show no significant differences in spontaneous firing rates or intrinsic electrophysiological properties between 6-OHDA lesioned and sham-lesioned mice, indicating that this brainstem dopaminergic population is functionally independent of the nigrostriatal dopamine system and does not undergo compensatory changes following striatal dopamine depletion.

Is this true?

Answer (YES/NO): NO